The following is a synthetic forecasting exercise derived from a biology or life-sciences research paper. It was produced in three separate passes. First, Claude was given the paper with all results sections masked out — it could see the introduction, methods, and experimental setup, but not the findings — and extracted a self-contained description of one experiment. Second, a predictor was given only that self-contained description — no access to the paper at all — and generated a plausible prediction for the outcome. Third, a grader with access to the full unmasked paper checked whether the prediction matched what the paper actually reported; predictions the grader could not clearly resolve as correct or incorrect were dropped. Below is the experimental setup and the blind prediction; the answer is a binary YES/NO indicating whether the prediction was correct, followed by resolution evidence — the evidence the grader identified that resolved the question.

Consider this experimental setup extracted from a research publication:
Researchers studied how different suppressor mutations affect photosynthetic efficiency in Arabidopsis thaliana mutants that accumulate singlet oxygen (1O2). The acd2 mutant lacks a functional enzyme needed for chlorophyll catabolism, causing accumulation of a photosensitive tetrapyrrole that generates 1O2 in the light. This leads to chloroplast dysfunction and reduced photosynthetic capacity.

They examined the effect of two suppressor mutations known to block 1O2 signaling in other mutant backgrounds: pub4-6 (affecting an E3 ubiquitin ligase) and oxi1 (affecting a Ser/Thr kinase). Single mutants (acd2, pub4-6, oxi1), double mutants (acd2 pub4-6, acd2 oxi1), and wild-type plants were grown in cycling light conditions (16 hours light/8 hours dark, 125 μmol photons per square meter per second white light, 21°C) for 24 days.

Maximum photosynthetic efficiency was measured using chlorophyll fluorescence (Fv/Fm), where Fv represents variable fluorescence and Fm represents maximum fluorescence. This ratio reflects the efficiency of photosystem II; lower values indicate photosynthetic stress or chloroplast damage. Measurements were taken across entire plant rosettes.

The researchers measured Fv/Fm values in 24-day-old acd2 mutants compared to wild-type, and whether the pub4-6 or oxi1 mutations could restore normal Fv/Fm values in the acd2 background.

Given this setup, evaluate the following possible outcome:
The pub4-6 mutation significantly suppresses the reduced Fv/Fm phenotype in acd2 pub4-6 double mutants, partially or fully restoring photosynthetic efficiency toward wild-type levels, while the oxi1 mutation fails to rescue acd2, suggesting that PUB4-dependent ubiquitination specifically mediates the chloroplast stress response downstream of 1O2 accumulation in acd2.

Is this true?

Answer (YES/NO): YES